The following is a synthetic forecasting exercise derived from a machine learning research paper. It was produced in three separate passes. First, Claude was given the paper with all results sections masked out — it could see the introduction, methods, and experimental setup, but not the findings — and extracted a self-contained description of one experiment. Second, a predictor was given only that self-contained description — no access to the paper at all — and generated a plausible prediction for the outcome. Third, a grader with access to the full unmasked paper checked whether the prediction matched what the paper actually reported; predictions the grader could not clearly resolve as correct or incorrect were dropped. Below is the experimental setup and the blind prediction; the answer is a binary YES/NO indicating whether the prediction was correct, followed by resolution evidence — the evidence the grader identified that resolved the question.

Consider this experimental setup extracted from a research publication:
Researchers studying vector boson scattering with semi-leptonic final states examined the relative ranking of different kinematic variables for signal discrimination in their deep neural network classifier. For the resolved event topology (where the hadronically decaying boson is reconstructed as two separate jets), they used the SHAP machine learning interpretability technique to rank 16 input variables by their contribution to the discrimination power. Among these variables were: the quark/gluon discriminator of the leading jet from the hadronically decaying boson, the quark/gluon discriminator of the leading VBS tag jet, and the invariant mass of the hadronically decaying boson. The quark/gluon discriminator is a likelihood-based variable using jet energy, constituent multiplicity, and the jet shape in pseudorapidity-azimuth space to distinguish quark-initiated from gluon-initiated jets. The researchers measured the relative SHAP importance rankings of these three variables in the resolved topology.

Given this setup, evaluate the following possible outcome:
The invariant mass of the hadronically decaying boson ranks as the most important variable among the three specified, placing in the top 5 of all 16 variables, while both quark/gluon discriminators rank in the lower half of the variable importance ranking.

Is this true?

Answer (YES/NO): NO